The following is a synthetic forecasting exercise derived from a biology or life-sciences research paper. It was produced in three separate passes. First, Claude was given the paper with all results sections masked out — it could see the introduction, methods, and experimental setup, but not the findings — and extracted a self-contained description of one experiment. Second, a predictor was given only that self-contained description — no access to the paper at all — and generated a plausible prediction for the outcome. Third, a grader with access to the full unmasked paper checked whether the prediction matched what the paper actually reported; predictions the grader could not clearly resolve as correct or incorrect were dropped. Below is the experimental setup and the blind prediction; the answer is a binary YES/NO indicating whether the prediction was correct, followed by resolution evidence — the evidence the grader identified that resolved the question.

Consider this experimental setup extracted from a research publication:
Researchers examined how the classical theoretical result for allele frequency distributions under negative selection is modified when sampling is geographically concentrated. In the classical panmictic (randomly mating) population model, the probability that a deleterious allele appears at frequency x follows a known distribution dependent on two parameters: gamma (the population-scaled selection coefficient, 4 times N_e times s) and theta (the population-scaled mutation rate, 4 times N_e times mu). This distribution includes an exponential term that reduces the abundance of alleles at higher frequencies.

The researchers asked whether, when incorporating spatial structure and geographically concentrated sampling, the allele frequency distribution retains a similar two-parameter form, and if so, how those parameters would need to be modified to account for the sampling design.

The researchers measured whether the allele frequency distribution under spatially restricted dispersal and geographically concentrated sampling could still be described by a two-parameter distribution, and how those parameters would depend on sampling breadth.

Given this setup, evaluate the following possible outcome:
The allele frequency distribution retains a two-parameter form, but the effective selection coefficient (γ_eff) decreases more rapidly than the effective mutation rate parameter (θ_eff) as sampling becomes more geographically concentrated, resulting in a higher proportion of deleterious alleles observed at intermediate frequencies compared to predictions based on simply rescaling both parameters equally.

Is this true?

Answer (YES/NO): NO